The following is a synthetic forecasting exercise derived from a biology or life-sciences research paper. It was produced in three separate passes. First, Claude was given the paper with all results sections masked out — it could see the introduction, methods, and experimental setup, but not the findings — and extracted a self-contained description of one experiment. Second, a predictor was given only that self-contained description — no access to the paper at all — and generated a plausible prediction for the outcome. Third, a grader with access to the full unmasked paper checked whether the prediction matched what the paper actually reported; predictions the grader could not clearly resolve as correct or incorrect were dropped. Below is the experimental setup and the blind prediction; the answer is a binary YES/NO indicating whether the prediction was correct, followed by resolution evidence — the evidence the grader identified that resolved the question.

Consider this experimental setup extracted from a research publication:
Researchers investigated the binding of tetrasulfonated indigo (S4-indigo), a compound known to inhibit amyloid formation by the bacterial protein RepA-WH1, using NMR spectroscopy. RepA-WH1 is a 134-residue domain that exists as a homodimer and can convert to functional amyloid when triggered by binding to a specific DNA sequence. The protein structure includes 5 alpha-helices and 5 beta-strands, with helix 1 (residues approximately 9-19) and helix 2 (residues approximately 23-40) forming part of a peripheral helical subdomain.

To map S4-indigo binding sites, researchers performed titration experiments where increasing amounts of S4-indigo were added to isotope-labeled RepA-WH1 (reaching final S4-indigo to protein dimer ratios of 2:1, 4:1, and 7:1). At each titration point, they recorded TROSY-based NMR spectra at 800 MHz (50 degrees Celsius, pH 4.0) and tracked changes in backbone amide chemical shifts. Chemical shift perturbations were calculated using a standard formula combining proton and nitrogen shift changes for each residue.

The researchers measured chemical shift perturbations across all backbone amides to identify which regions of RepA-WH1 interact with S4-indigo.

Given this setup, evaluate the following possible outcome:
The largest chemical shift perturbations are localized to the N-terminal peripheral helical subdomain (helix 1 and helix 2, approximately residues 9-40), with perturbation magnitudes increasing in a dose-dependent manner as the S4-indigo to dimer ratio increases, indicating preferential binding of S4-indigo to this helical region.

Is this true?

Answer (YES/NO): NO